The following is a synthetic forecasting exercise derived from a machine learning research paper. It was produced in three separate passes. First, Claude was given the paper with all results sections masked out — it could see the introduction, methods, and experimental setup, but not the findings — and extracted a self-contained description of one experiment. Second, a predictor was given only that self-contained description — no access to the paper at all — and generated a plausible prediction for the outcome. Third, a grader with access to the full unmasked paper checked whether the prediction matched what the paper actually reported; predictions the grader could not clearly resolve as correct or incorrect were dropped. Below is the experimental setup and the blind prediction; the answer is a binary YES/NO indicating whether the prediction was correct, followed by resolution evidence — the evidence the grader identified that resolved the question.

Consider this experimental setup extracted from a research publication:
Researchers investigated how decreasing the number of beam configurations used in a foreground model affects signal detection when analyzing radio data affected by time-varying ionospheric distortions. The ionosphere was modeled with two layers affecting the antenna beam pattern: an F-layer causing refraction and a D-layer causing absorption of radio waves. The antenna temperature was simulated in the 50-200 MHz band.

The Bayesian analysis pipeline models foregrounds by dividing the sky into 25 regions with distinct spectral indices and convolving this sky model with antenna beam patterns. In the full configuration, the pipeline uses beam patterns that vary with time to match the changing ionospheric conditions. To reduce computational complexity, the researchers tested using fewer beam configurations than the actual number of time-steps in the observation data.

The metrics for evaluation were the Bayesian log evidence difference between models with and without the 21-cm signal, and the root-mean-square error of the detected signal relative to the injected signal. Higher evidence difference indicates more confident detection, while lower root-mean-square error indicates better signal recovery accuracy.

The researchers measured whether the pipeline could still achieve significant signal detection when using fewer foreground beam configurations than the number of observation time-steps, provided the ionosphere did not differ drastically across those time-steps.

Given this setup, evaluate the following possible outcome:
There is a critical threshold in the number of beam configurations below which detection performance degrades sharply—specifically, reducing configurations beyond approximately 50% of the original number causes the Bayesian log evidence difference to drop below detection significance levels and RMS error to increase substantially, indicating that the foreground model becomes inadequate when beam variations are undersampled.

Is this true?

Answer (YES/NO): NO